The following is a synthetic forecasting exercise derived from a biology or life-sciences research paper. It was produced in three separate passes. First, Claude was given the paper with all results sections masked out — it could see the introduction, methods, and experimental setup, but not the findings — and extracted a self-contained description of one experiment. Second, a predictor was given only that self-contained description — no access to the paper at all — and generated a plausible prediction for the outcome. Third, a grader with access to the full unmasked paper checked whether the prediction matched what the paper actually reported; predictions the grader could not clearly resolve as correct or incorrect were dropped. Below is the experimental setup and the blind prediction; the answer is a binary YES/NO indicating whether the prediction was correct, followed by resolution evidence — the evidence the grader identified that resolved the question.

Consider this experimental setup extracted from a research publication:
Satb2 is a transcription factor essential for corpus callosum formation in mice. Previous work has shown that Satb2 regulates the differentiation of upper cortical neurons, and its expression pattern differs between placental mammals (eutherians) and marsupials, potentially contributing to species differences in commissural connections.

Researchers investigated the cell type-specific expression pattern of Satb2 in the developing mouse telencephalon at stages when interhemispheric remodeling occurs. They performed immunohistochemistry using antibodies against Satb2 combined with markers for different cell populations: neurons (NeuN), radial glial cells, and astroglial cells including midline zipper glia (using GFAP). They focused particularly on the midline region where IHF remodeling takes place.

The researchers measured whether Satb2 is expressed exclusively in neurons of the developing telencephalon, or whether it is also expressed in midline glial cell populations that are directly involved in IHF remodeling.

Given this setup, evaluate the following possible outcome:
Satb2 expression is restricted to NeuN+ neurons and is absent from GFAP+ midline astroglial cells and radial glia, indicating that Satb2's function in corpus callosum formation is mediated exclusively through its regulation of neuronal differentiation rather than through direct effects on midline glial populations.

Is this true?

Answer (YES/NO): NO